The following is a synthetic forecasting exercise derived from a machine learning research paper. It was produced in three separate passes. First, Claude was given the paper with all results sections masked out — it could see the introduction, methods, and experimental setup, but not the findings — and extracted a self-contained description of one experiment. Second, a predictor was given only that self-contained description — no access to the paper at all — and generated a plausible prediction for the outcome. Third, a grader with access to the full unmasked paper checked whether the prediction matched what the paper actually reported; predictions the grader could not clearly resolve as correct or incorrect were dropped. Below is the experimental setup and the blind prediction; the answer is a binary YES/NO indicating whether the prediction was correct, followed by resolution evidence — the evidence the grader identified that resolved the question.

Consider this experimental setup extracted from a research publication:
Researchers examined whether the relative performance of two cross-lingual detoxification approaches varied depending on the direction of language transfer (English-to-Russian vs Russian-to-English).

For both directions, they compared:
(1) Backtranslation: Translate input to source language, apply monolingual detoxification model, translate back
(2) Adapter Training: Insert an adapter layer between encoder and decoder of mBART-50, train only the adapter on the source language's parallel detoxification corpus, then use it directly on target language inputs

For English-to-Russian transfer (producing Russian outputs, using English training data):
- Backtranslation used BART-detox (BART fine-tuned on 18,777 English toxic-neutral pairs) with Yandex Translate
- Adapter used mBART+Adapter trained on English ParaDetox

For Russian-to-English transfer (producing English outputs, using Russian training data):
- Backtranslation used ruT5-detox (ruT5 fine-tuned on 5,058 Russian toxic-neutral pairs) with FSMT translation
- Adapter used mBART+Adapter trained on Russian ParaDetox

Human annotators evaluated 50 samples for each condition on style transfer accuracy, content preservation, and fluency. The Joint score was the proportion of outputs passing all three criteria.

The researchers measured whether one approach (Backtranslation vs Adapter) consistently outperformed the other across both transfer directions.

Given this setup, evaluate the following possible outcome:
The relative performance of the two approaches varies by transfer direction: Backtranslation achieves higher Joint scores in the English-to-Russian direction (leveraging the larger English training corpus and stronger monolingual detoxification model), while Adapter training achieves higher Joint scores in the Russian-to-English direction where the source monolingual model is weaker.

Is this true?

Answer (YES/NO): NO